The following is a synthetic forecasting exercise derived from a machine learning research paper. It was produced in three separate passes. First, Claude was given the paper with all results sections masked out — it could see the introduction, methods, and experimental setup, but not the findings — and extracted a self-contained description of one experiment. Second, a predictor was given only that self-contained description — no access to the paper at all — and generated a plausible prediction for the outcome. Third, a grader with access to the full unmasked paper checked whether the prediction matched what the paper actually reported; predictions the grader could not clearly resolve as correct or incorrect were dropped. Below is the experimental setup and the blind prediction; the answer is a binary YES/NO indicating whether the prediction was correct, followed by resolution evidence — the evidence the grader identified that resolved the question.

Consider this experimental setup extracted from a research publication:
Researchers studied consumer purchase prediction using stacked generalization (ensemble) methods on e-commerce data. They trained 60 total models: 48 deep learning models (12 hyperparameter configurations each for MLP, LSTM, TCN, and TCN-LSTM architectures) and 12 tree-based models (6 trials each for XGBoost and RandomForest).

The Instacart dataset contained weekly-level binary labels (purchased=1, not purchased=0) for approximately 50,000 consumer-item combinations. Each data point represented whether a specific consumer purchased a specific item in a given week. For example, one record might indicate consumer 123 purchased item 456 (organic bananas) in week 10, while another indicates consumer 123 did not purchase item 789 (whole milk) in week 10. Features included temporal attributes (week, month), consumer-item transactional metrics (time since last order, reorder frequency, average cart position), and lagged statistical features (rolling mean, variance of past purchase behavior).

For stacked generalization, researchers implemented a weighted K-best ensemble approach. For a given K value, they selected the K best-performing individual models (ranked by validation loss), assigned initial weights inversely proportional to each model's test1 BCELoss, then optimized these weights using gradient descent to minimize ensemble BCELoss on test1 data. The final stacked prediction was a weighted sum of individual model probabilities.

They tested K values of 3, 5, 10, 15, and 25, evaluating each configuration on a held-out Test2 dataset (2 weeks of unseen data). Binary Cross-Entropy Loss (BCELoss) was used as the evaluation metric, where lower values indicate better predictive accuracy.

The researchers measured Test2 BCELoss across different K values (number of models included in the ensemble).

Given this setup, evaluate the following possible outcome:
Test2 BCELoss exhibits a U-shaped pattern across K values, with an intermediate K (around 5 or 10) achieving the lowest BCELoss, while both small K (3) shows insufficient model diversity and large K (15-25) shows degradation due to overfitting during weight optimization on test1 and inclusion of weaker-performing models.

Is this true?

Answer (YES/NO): NO